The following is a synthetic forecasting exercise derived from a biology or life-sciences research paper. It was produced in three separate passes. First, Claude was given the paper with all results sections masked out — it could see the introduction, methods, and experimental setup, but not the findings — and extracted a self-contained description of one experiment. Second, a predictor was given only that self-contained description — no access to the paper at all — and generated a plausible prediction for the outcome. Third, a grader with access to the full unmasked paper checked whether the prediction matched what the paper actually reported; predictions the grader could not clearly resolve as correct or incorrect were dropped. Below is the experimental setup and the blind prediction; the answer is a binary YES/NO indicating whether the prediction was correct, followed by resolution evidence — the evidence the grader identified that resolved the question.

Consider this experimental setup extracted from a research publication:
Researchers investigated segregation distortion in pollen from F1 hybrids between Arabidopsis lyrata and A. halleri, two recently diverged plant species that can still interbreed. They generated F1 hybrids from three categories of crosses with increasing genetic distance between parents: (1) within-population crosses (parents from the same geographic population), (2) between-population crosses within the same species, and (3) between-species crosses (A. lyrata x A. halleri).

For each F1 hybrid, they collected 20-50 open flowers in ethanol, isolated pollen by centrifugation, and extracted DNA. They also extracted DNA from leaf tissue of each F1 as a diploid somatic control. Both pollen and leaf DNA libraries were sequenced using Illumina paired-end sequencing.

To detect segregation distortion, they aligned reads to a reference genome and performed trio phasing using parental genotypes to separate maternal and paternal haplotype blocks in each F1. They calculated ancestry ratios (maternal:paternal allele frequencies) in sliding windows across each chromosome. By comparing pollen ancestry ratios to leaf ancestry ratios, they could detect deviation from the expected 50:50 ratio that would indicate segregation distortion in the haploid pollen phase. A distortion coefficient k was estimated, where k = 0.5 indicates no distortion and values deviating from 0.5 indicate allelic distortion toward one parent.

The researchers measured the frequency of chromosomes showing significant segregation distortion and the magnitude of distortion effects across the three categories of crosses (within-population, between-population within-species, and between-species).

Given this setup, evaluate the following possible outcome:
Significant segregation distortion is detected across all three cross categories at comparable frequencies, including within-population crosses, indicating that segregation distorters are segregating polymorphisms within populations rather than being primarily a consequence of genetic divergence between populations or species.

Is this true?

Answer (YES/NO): NO